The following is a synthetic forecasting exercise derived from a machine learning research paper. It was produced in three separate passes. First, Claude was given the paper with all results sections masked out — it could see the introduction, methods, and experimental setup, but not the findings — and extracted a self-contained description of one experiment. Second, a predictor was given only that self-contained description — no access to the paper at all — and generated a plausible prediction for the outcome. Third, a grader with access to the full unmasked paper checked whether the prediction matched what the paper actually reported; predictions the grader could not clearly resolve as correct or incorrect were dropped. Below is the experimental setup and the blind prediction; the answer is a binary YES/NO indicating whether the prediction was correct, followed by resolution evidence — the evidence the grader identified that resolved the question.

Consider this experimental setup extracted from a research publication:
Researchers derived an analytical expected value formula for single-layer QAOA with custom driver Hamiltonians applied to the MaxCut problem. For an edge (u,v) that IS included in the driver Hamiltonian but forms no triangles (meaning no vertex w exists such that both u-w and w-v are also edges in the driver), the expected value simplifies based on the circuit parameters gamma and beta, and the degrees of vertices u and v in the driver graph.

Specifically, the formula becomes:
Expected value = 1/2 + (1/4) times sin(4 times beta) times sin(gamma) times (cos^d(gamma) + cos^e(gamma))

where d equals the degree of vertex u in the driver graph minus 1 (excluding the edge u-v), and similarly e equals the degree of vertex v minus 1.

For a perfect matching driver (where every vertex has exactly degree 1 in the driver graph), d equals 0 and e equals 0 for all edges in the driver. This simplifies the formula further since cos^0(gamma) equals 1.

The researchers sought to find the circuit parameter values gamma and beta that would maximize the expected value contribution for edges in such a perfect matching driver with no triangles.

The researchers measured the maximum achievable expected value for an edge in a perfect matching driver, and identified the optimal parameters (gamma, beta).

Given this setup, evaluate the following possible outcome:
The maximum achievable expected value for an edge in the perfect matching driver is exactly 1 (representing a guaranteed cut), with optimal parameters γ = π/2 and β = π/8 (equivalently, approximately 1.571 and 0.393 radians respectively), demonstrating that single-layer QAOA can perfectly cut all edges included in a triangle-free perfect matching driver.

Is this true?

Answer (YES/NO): YES